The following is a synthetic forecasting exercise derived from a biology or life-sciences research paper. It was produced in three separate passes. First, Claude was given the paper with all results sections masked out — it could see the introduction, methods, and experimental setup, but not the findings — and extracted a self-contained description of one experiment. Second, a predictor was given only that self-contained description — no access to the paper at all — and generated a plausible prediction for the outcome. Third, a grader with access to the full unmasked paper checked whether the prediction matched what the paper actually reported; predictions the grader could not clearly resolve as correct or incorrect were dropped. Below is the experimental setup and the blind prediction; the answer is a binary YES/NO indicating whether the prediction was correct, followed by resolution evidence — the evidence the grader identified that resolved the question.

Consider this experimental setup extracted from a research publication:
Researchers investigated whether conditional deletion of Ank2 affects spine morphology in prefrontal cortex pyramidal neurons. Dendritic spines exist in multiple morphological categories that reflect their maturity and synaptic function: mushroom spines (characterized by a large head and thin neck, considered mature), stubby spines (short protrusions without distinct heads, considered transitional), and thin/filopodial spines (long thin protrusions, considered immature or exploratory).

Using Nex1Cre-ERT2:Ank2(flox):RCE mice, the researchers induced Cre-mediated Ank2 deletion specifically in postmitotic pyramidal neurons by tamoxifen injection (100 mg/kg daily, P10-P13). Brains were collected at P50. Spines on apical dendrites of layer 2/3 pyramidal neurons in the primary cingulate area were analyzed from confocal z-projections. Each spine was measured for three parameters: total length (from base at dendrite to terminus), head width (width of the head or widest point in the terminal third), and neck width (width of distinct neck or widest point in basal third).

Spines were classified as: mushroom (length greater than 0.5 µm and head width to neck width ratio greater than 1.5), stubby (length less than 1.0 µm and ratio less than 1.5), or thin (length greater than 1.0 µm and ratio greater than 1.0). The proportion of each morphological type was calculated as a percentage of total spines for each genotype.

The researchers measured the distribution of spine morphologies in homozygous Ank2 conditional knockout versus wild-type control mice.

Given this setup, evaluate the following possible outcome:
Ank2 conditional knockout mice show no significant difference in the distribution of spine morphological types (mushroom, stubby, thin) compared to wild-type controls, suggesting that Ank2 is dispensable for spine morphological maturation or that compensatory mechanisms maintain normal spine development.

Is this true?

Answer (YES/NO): NO